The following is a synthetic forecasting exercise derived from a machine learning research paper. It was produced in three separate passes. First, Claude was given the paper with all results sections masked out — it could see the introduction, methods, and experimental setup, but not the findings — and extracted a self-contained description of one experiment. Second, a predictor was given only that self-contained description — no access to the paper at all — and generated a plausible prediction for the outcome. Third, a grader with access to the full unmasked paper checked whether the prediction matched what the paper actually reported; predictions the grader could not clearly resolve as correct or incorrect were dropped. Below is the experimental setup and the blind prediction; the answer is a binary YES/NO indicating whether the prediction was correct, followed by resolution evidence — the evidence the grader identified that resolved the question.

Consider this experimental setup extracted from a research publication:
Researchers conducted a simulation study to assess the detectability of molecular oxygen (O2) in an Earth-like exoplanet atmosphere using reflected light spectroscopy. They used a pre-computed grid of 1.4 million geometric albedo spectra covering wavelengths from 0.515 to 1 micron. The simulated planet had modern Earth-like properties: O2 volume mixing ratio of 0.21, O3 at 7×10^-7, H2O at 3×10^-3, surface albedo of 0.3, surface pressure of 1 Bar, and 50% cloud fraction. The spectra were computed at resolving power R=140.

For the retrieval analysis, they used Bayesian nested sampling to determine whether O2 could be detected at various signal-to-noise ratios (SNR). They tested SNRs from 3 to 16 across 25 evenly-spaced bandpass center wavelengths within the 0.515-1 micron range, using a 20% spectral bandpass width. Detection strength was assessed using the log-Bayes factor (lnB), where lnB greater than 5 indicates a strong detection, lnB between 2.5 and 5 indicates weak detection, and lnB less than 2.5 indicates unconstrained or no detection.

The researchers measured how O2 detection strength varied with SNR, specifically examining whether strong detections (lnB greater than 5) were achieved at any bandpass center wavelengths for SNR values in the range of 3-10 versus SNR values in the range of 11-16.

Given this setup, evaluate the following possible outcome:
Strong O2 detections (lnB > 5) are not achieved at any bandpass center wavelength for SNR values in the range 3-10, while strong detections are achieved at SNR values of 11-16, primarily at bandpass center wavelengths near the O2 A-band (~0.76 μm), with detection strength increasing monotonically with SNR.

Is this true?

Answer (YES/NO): NO